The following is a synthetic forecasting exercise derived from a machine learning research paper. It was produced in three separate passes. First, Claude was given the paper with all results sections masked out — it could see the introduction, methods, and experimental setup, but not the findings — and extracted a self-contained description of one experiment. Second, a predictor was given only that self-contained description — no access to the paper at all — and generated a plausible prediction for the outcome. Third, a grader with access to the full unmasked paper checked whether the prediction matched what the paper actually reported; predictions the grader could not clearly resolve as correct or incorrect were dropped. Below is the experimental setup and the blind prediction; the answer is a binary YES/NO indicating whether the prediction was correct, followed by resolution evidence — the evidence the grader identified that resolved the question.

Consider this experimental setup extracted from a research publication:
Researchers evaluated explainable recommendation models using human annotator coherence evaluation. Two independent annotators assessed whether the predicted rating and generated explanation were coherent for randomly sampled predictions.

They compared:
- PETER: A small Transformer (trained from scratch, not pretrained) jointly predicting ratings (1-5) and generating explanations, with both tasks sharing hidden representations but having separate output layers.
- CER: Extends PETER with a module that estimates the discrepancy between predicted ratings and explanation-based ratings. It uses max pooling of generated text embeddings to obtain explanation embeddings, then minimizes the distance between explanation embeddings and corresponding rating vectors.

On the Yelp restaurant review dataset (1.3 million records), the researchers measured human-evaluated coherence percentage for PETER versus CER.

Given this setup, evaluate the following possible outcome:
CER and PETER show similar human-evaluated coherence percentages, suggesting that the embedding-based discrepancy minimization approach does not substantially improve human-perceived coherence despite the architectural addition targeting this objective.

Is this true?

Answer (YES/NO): NO